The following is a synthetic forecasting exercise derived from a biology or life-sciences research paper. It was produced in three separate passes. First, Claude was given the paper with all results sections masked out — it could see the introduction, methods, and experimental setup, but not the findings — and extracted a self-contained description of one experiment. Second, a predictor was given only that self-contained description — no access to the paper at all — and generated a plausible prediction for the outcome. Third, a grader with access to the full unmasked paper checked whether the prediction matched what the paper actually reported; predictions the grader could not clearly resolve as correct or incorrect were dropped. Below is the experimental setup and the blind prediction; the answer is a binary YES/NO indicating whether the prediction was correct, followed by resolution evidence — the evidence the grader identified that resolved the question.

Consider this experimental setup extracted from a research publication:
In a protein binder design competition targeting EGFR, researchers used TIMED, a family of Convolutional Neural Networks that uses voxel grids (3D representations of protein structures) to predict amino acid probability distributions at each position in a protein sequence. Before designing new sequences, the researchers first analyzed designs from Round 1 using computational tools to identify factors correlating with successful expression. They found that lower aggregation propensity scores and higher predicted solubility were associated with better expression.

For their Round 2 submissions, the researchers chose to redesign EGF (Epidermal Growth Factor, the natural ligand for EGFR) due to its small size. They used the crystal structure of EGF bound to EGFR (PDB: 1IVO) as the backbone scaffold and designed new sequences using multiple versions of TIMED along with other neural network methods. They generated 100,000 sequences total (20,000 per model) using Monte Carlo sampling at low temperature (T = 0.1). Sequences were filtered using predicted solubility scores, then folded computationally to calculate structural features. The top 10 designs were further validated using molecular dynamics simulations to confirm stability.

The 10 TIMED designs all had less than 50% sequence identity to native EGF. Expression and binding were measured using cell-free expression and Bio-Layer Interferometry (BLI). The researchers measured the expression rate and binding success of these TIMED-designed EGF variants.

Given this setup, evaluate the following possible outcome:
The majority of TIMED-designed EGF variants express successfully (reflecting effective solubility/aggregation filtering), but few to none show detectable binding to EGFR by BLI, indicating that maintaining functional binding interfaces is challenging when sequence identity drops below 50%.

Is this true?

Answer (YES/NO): YES